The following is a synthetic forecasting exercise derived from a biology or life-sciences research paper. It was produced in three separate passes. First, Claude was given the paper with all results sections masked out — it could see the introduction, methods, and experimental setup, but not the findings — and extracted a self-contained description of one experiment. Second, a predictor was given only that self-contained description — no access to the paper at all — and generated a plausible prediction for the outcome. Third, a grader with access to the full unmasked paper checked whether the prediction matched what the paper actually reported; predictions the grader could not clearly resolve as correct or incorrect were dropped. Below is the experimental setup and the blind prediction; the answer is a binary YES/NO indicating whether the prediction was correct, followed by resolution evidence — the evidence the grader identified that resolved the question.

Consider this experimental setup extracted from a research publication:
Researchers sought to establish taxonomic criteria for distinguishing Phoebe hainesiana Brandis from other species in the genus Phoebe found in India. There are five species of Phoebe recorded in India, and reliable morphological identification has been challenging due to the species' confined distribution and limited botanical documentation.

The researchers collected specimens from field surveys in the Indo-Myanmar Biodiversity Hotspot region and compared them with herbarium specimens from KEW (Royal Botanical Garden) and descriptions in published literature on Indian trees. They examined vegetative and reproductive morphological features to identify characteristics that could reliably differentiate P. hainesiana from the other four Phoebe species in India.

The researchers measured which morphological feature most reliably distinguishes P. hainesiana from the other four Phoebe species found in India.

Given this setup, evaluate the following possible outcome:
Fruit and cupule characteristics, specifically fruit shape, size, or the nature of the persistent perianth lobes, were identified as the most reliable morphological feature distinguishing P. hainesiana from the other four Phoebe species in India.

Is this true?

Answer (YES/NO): YES